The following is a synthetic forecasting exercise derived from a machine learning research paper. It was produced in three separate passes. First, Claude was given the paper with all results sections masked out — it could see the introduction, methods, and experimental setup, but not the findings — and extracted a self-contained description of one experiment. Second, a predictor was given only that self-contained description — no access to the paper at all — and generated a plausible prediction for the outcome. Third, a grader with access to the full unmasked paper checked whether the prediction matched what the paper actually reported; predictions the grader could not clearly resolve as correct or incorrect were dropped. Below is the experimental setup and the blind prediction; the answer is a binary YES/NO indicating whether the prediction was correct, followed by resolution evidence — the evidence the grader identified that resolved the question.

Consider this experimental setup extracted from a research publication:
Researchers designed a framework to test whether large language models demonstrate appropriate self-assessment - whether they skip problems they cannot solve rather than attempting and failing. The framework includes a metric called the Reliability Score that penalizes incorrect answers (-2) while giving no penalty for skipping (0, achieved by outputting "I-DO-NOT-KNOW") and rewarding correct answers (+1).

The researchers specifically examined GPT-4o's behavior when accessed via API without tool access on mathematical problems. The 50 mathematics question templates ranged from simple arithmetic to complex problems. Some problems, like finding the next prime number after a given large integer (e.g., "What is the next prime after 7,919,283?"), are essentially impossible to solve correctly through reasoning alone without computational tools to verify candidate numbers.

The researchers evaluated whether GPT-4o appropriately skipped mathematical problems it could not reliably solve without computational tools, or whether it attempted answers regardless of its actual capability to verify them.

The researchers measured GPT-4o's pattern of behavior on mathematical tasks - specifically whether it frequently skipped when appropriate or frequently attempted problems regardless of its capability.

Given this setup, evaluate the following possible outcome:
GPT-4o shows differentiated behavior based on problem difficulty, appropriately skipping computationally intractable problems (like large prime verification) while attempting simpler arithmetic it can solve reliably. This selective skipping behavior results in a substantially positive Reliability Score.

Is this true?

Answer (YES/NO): NO